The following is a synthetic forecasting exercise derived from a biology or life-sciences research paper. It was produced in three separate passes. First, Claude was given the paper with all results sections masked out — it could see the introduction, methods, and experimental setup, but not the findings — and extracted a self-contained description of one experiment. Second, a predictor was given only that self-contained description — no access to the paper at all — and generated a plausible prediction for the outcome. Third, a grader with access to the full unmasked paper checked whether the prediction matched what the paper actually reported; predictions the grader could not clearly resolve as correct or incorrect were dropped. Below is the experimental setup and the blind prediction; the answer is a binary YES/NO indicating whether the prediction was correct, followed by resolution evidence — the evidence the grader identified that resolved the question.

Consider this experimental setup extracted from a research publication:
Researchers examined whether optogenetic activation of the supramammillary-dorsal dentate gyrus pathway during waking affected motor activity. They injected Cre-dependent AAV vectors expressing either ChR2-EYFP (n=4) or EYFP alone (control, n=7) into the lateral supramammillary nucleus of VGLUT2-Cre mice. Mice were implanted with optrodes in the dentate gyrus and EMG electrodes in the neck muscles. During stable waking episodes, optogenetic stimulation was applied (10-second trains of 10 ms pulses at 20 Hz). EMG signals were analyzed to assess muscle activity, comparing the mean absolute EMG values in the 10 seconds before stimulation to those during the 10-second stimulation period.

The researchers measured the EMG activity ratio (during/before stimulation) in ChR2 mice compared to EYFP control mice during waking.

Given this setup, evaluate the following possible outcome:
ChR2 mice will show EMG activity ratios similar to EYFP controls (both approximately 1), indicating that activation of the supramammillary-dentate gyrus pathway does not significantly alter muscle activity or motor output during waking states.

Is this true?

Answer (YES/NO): NO